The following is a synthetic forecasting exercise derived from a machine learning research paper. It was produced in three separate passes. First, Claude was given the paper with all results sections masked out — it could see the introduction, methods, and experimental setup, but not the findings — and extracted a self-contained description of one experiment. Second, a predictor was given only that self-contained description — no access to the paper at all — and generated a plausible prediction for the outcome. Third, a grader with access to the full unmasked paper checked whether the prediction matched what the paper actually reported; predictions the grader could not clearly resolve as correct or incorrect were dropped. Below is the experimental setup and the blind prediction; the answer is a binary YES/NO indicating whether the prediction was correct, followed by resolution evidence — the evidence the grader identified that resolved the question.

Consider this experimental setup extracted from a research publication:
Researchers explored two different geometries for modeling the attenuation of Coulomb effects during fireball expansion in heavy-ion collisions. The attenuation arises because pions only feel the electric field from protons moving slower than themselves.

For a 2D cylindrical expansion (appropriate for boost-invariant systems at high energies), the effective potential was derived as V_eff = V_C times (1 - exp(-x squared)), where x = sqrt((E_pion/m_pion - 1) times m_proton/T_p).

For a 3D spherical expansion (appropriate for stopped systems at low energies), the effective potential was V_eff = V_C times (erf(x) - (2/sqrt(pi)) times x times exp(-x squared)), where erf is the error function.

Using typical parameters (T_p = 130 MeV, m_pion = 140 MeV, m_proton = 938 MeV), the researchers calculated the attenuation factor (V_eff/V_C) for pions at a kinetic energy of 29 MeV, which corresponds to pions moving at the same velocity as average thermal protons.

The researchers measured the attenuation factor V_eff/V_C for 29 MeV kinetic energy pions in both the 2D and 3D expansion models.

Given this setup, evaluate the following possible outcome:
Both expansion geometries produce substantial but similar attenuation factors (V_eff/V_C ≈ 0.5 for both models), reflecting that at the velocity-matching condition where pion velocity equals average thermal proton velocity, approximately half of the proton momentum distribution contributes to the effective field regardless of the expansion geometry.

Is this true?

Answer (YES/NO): NO